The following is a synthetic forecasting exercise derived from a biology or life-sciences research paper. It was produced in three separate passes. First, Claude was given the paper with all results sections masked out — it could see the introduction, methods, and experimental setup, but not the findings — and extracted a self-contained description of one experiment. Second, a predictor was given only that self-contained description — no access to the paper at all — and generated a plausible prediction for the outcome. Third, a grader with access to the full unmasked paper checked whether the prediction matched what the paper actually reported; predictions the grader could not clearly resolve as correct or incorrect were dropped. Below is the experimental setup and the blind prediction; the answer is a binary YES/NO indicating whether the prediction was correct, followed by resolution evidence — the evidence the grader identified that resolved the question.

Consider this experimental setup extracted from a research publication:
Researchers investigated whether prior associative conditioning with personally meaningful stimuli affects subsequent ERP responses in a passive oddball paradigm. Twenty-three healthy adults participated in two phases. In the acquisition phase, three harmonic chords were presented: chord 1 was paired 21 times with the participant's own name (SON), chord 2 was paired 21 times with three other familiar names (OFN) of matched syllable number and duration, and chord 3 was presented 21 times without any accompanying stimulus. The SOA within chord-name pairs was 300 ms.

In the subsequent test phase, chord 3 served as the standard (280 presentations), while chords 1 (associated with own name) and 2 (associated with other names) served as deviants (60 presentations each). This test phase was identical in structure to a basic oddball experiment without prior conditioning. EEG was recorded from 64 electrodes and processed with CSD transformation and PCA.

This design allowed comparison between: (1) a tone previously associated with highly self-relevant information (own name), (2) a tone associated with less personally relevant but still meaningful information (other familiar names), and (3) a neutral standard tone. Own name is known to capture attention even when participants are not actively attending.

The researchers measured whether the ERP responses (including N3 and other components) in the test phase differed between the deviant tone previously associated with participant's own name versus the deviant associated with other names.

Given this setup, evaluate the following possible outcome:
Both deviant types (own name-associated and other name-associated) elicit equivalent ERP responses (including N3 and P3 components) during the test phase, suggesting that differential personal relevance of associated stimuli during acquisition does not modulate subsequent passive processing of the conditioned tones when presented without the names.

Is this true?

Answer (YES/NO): NO